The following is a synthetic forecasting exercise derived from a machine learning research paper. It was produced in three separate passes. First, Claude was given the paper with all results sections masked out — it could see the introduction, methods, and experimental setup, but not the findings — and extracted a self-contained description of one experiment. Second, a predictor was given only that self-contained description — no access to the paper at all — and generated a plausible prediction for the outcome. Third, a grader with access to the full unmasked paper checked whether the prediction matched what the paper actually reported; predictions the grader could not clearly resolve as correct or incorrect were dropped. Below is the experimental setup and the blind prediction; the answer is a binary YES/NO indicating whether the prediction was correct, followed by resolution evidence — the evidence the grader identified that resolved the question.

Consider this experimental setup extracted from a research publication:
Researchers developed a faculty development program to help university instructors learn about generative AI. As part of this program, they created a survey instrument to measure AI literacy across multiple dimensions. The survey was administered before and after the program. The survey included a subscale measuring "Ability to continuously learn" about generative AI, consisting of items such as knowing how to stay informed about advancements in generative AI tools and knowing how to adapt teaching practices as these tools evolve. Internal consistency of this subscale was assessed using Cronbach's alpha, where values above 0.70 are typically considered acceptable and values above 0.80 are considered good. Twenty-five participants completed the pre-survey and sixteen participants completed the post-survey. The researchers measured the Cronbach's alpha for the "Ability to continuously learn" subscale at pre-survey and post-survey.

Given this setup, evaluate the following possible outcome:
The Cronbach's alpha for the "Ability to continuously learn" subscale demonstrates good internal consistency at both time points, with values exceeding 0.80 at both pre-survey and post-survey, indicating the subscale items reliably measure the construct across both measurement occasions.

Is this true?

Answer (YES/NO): NO